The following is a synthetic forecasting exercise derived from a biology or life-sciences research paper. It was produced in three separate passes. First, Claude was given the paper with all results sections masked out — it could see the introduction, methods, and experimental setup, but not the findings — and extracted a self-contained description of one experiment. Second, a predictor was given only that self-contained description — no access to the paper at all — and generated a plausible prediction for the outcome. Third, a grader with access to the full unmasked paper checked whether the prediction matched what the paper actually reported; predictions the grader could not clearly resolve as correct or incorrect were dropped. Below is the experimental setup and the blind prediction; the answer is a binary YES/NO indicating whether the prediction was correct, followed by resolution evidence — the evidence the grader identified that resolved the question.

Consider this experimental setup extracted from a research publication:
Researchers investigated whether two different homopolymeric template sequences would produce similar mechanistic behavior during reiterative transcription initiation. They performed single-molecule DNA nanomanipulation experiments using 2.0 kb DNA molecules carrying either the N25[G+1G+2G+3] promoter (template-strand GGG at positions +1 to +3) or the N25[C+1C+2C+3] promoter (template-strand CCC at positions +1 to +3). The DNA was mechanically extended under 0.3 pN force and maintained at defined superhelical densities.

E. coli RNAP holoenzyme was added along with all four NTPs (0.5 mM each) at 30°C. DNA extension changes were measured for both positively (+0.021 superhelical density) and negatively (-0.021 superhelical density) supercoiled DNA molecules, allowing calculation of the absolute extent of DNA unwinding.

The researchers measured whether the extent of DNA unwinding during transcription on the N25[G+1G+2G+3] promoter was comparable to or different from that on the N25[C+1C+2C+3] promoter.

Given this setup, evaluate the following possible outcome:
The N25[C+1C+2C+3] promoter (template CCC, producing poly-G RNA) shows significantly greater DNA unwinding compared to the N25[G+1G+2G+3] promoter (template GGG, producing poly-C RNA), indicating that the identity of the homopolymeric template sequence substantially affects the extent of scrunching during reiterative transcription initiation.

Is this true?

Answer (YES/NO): NO